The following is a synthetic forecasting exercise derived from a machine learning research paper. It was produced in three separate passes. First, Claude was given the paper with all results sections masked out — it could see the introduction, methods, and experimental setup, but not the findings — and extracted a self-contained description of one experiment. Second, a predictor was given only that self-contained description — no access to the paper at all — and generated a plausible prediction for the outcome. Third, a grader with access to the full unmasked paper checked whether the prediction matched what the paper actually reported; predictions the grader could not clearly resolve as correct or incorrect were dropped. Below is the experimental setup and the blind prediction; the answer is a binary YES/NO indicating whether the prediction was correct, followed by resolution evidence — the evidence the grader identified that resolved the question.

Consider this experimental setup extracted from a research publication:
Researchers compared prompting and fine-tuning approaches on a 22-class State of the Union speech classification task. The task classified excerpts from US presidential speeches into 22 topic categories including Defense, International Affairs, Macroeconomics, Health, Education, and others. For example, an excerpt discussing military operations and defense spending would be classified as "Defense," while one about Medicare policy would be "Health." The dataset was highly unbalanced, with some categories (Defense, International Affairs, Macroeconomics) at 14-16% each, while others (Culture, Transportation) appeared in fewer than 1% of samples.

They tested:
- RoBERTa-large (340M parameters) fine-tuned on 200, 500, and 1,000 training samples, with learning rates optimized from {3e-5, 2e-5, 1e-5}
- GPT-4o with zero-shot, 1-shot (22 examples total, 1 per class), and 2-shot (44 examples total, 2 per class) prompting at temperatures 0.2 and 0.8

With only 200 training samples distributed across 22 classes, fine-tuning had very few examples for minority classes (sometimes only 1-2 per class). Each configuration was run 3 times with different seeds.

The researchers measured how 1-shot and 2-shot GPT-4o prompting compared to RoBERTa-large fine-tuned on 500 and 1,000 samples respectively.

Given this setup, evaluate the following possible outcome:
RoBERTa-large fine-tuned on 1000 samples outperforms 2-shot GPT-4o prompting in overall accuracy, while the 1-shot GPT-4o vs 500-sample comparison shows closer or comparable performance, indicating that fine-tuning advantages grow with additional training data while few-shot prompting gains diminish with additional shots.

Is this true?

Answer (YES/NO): NO